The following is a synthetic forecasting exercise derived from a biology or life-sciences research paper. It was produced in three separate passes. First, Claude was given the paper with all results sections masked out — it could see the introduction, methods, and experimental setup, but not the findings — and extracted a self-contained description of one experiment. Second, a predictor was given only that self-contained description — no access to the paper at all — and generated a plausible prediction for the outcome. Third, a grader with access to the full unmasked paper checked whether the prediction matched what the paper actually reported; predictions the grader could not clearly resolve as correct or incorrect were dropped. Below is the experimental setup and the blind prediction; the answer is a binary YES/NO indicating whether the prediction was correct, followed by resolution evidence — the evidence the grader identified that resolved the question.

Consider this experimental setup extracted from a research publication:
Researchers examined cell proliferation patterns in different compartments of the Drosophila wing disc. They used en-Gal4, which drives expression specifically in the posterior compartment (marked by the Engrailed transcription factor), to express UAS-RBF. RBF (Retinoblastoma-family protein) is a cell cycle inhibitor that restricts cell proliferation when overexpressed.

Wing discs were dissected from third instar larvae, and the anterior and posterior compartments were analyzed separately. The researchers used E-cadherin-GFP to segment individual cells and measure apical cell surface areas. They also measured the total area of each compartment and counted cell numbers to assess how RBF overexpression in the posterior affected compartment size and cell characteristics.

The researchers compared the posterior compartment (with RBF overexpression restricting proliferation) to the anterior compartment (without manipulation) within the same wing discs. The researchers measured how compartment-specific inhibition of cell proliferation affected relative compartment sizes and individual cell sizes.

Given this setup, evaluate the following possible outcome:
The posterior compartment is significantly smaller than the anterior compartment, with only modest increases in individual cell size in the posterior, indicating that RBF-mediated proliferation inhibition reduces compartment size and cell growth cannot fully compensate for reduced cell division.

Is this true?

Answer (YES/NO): NO